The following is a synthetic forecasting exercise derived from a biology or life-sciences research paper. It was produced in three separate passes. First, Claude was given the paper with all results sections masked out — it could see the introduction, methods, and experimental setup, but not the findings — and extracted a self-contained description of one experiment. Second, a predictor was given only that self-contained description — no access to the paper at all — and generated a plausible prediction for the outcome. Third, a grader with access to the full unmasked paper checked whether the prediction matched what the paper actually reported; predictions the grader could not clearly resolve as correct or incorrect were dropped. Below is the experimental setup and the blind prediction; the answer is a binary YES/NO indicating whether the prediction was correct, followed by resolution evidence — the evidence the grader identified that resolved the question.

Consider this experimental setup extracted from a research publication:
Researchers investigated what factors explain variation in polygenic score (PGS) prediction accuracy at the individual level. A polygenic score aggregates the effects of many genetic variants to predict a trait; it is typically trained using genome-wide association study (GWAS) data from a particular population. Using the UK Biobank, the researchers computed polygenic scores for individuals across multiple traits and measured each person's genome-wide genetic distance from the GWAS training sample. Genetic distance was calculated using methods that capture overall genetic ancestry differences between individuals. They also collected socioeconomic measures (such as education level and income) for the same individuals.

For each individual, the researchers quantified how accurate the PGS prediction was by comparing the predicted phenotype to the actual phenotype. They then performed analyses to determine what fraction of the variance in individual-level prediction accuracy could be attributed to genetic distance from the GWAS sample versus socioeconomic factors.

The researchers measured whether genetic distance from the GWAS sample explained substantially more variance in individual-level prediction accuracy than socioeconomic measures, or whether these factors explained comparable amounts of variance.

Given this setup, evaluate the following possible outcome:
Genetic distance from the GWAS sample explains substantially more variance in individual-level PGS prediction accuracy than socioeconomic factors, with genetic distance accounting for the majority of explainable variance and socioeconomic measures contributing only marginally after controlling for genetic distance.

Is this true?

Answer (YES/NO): NO